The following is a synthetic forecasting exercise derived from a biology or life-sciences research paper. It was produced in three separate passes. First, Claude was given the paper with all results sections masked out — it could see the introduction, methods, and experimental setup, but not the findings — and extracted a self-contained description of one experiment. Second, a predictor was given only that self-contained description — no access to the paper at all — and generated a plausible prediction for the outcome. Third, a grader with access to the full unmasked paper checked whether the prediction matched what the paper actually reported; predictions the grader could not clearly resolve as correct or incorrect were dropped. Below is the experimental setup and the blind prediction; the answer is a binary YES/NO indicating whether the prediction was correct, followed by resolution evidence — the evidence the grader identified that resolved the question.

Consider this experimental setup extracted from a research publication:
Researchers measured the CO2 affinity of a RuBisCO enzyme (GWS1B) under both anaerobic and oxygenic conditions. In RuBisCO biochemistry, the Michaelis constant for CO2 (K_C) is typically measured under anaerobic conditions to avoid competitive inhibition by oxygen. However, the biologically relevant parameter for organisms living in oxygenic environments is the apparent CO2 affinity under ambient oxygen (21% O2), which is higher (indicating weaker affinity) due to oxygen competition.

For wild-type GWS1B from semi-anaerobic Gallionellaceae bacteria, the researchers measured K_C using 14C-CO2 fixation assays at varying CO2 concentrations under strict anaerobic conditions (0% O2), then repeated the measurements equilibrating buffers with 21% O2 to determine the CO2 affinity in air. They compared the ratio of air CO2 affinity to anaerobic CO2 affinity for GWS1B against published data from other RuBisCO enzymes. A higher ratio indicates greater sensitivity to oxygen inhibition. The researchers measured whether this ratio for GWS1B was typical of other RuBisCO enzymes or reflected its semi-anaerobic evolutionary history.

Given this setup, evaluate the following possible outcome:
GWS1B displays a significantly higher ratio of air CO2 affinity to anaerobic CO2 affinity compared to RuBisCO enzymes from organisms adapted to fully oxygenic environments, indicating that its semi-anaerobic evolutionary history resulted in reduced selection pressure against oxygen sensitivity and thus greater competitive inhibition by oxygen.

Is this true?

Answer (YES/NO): YES